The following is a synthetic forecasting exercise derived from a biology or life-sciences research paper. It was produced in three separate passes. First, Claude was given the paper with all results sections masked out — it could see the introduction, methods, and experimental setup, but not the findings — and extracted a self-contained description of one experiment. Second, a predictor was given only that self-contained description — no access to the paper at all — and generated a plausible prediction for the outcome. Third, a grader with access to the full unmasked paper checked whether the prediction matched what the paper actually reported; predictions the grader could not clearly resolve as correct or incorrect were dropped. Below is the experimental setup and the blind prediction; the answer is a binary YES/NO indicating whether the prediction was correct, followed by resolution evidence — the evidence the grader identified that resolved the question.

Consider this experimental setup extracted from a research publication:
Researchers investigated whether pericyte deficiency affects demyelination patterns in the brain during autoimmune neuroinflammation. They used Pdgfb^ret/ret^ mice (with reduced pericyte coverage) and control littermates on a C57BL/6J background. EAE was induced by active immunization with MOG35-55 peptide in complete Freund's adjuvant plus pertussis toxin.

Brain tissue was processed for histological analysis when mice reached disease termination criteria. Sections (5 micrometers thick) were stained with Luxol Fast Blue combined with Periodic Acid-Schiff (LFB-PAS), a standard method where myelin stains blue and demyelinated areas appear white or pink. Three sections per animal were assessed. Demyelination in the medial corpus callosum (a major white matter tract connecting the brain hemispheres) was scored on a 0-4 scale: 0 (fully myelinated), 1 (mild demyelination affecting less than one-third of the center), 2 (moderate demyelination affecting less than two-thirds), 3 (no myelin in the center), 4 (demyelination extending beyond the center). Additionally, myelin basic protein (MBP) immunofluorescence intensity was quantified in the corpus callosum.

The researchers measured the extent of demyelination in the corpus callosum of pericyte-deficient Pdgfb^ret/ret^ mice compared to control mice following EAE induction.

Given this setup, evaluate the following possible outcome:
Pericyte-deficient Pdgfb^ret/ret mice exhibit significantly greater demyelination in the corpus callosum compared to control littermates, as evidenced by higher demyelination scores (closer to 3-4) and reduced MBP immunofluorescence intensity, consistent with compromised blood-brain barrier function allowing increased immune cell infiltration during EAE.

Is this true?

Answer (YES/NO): YES